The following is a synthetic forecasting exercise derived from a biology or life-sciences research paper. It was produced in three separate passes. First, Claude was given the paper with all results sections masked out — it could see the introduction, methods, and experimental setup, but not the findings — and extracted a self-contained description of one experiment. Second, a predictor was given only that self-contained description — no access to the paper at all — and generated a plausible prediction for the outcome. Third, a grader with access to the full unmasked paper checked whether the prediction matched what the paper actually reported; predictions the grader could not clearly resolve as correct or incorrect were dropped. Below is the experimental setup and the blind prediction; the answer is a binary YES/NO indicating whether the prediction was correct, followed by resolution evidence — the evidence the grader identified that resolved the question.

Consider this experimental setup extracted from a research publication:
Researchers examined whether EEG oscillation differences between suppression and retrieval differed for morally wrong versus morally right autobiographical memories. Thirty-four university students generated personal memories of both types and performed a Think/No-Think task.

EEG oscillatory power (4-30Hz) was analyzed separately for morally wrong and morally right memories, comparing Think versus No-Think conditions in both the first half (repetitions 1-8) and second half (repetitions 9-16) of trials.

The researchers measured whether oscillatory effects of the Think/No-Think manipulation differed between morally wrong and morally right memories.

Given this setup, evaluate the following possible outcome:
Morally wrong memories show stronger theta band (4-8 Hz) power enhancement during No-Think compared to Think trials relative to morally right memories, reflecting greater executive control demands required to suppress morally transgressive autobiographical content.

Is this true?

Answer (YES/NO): NO